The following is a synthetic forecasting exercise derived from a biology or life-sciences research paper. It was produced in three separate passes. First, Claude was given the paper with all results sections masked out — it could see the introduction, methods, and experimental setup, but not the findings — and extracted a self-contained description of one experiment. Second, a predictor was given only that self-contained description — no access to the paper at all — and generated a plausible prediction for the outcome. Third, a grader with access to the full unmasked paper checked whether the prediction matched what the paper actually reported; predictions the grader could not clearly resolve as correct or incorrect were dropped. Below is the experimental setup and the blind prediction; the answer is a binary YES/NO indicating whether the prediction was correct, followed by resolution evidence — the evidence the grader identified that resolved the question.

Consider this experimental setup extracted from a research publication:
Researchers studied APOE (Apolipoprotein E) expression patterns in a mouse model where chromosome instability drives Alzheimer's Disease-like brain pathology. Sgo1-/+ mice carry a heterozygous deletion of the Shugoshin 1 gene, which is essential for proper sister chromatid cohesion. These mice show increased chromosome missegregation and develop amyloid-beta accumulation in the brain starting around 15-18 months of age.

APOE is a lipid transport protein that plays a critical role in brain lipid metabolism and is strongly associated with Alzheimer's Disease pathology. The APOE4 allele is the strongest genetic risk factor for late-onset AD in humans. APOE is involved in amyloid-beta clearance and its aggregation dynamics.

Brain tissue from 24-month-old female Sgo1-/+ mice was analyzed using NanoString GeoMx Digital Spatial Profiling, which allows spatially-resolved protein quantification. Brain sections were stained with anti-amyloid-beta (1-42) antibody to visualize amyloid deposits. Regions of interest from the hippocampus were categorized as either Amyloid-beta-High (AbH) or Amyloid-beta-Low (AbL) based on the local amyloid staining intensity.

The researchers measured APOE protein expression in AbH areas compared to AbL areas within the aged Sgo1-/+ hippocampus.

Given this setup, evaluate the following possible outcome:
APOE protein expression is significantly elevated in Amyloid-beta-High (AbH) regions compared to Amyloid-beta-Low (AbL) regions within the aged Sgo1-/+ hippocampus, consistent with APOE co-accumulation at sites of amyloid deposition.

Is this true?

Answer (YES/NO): YES